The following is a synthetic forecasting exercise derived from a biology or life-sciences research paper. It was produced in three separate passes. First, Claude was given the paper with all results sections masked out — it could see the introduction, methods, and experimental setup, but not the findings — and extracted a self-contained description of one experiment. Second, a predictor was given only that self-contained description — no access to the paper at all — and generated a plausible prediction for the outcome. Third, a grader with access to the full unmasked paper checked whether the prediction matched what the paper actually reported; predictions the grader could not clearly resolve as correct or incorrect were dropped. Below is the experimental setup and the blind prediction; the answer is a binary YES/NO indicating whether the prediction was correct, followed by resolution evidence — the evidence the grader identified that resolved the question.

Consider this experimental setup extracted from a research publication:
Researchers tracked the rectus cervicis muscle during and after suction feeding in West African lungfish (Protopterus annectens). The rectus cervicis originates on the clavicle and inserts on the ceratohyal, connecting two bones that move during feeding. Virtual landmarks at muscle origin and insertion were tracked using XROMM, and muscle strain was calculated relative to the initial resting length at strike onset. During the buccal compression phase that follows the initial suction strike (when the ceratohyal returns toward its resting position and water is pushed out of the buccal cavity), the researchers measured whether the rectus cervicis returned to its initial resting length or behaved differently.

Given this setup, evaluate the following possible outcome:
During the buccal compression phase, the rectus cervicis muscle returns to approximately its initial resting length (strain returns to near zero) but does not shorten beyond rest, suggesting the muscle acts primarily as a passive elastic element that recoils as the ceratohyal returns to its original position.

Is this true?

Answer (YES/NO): NO